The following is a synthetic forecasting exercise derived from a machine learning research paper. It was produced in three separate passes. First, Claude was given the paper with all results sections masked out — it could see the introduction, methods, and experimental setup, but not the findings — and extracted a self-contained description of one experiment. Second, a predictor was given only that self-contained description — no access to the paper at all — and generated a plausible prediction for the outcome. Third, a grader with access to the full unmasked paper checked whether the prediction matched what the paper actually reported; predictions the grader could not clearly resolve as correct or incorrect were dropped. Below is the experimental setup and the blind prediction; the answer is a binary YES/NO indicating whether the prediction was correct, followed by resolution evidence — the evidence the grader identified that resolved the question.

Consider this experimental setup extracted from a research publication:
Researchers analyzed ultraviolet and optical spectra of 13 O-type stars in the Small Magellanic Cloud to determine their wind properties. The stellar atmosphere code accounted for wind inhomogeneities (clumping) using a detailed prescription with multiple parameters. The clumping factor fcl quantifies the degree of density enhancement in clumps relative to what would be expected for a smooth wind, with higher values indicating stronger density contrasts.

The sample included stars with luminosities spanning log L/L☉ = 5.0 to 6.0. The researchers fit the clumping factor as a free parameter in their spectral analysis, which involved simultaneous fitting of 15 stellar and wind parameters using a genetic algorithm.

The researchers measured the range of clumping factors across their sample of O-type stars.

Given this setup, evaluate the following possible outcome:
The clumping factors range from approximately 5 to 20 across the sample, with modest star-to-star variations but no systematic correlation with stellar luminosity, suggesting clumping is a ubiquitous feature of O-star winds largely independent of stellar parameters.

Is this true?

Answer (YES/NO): NO